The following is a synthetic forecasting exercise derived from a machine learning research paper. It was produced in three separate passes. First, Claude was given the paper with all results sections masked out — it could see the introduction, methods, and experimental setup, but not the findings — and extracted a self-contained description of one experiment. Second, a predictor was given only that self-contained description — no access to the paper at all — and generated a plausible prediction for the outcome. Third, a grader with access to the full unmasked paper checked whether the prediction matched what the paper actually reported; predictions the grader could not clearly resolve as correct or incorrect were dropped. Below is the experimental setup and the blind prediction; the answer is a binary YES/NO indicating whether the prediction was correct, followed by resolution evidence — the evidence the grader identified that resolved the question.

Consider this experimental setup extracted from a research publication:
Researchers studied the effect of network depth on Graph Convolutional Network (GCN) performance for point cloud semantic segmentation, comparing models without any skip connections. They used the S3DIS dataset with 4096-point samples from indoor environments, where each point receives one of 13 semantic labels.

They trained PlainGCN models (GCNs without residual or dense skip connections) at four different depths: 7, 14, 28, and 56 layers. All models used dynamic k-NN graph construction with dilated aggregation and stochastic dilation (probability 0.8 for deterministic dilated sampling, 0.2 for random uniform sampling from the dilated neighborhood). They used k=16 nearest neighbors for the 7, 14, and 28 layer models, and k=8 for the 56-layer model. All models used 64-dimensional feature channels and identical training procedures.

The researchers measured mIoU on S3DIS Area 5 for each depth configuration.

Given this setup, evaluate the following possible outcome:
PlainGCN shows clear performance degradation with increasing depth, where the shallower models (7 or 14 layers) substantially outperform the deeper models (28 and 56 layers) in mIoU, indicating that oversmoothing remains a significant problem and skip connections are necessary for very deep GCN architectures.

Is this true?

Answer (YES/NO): YES